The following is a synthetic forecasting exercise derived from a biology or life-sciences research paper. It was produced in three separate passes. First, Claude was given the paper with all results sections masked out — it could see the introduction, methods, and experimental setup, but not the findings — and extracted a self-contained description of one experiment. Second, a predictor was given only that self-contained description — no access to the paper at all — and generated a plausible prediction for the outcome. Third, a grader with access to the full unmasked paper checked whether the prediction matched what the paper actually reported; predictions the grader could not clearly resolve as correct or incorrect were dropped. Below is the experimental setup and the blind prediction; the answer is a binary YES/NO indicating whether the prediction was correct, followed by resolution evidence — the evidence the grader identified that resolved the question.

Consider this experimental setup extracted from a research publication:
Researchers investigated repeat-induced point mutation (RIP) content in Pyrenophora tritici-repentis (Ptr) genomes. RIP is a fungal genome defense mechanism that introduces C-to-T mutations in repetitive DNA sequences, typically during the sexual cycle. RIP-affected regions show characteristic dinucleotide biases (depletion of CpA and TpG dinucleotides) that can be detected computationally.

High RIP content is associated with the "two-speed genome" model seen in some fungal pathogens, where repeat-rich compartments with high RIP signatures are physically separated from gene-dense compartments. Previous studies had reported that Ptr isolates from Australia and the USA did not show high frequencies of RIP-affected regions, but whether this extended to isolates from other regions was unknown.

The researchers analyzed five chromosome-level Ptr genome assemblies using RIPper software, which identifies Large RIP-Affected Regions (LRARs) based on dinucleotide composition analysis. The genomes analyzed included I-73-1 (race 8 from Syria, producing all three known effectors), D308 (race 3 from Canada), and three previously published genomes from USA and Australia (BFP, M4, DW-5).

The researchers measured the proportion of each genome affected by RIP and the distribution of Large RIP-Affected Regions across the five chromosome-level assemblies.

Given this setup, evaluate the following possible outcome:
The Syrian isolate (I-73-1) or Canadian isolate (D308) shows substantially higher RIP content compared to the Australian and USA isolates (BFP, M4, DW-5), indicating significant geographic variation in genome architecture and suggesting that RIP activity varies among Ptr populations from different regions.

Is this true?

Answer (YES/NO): NO